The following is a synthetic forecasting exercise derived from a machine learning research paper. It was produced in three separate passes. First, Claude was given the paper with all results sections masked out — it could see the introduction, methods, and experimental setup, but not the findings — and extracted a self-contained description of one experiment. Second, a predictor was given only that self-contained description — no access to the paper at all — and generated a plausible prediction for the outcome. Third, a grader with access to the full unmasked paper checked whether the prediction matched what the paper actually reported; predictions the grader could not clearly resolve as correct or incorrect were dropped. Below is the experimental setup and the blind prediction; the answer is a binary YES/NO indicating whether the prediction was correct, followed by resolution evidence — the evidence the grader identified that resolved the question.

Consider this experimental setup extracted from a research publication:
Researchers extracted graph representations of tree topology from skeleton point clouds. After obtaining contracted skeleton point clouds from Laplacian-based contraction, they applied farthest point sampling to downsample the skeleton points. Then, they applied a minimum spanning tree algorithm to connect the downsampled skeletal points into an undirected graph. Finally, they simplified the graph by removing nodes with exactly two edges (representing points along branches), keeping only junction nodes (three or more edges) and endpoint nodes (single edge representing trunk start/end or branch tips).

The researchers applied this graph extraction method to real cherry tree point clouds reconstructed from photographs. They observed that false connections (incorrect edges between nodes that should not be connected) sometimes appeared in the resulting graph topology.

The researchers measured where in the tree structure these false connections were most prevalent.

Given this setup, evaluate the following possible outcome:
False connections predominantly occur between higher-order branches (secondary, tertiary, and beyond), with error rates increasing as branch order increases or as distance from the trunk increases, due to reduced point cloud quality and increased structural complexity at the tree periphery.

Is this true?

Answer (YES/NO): NO